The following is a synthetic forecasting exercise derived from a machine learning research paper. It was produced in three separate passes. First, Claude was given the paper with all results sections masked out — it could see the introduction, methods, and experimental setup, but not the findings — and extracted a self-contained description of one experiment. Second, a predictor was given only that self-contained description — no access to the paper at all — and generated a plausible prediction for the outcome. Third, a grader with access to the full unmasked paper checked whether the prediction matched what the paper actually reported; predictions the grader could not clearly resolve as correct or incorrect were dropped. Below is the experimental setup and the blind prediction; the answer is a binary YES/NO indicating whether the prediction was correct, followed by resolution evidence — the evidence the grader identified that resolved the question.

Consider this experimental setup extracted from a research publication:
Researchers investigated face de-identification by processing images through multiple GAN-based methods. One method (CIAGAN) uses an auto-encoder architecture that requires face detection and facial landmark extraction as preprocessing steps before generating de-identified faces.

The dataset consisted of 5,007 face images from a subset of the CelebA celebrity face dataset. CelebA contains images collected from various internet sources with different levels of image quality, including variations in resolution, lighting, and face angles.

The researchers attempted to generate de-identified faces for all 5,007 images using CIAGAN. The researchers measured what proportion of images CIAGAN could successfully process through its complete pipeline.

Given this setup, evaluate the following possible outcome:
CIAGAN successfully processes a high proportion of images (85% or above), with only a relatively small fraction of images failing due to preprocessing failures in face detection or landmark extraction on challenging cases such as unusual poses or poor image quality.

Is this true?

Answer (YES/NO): NO